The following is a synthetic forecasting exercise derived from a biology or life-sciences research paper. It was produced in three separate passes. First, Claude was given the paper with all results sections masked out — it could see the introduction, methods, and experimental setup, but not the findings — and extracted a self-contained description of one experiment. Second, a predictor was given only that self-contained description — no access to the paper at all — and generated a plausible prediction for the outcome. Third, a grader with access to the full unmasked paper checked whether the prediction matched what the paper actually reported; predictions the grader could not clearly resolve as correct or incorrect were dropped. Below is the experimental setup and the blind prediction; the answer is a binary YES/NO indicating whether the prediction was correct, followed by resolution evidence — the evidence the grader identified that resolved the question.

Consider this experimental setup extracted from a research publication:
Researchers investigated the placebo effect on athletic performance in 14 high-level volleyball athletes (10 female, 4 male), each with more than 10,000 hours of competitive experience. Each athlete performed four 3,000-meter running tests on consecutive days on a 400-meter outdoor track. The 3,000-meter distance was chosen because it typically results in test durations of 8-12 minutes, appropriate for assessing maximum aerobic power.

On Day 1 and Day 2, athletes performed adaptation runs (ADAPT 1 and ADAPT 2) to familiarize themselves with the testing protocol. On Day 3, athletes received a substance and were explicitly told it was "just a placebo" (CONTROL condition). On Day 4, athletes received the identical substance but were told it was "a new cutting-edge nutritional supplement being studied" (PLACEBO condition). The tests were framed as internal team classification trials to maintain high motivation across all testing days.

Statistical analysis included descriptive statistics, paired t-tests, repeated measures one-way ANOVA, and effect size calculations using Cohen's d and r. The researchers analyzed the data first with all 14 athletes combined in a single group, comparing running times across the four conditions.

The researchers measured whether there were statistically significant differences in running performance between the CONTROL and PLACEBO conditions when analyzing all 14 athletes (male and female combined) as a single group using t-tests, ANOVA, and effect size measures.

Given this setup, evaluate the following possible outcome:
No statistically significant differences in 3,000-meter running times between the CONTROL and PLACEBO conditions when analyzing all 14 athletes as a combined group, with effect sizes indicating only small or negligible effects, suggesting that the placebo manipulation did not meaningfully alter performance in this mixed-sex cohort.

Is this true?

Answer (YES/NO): YES